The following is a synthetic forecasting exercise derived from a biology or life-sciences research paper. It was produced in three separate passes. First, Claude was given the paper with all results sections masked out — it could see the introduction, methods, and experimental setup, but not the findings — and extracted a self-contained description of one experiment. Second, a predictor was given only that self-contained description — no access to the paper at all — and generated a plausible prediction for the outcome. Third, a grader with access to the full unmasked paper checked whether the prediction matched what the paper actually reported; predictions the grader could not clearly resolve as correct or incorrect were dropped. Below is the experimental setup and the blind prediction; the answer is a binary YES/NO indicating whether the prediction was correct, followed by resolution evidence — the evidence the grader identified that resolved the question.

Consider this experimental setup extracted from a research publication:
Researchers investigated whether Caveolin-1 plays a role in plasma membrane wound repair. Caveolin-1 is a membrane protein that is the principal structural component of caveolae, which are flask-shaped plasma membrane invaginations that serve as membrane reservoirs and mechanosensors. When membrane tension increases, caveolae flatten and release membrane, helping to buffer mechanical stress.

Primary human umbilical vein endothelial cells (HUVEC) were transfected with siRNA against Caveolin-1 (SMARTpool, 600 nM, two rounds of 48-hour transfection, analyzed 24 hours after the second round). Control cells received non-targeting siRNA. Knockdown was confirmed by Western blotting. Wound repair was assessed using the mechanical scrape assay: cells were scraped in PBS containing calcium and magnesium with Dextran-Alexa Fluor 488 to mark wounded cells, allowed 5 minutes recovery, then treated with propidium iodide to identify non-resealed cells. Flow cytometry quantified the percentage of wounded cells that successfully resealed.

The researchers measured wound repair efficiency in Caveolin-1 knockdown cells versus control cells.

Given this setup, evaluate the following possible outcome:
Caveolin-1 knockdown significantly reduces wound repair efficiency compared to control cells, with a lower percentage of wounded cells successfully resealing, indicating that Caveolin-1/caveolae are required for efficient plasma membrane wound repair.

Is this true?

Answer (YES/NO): NO